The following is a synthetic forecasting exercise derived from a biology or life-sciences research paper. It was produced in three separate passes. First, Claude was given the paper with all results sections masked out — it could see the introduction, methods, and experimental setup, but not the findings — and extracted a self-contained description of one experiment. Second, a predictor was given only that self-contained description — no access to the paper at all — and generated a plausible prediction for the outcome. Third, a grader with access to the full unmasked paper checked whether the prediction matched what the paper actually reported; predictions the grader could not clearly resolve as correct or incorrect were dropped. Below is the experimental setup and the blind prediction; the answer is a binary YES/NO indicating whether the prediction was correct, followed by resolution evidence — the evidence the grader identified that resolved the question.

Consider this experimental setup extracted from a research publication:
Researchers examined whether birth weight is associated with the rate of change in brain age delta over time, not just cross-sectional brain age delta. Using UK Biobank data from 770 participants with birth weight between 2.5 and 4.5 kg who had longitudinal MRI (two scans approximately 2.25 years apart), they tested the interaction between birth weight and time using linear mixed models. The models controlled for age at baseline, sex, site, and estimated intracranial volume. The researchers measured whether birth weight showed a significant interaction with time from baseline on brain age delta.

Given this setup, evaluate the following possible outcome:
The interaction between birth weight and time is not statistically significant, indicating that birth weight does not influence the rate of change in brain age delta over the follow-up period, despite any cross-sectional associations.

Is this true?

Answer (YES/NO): YES